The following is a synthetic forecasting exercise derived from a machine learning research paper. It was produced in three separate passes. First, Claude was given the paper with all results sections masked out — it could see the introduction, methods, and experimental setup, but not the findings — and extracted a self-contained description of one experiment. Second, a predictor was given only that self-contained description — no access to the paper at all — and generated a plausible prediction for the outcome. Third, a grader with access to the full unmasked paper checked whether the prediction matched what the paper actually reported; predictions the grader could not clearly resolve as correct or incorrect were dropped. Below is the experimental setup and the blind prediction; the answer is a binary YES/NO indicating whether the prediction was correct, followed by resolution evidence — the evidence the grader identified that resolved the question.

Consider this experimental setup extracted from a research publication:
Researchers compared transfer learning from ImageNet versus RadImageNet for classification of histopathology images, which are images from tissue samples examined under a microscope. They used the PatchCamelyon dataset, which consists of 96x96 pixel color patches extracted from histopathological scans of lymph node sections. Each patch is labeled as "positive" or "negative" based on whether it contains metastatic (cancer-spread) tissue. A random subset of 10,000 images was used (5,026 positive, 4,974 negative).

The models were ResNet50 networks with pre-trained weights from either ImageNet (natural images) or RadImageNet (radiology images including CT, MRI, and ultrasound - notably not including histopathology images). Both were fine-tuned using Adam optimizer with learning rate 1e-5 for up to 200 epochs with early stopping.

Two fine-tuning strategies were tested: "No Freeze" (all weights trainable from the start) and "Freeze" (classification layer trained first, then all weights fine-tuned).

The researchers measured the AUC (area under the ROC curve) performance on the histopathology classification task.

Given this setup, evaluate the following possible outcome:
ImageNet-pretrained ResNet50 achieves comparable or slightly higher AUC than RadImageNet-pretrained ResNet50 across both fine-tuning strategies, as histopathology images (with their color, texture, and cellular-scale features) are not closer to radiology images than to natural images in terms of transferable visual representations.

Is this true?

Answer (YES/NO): NO